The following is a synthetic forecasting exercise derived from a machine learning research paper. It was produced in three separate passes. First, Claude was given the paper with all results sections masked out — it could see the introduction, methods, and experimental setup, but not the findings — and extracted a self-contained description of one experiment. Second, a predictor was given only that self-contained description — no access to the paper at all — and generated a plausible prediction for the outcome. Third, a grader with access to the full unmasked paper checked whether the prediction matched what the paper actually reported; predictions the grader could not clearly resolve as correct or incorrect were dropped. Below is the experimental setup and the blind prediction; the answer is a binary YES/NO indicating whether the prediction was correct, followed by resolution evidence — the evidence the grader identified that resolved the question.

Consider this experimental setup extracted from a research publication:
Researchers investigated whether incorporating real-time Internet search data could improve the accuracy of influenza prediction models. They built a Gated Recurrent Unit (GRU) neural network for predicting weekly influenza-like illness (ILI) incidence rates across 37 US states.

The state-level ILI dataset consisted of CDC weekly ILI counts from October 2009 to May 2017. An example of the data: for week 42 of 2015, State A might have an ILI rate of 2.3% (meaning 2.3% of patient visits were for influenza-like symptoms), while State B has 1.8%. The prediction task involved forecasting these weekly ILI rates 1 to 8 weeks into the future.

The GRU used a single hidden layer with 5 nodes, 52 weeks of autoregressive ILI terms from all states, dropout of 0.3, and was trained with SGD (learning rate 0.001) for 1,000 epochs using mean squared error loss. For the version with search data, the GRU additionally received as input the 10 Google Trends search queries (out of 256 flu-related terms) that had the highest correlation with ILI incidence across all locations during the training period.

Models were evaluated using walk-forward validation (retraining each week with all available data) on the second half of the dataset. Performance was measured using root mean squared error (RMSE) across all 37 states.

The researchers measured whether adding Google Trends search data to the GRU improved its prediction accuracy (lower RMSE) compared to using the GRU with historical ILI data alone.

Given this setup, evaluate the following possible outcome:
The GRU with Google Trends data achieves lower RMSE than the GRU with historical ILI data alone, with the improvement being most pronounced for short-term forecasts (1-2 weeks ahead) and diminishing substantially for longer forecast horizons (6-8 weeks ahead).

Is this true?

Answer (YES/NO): NO